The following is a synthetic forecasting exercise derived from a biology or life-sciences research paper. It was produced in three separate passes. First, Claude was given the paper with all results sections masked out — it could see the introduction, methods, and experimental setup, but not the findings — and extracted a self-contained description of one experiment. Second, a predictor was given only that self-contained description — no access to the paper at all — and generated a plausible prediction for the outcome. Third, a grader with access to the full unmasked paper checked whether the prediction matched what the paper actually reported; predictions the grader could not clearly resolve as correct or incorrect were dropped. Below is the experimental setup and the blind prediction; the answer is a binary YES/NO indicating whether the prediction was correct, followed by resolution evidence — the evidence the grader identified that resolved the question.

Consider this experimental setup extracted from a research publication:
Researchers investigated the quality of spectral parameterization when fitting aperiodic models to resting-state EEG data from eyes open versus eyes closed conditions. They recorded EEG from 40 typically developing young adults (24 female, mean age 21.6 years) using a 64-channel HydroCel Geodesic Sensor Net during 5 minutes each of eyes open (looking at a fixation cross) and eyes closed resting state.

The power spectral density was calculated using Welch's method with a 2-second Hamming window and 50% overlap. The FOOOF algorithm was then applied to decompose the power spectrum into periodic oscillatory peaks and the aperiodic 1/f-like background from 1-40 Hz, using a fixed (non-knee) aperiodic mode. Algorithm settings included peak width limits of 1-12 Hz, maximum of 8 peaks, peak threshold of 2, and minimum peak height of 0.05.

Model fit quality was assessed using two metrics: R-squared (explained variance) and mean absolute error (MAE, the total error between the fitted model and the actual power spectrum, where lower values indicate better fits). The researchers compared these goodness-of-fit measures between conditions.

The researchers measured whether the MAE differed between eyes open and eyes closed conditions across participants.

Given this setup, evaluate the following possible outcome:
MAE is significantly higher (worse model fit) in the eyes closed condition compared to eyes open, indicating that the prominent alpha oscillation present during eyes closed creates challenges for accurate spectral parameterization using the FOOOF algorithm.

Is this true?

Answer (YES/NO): YES